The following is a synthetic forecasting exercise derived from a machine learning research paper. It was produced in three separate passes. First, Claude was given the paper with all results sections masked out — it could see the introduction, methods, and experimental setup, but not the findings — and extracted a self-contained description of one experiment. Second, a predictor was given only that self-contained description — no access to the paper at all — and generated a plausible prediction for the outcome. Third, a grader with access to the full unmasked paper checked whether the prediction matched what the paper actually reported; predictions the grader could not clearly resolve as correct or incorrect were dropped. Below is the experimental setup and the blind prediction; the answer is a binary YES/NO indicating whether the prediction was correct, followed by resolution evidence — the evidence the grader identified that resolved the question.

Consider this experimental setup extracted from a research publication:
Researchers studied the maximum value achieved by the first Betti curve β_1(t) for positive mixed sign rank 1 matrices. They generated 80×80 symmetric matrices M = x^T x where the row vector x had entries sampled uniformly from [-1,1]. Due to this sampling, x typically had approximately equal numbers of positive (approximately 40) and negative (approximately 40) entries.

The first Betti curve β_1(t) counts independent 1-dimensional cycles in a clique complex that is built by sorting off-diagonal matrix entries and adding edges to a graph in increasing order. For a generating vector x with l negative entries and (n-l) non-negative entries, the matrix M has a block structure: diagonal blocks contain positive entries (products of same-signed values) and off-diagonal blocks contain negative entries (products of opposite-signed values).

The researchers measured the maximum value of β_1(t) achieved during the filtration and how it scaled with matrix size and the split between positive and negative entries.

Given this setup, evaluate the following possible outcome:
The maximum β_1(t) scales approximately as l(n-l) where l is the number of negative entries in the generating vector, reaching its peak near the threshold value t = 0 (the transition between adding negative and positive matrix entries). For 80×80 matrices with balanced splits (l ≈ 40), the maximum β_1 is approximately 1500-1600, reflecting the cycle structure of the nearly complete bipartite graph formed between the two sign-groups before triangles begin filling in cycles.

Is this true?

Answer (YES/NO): NO